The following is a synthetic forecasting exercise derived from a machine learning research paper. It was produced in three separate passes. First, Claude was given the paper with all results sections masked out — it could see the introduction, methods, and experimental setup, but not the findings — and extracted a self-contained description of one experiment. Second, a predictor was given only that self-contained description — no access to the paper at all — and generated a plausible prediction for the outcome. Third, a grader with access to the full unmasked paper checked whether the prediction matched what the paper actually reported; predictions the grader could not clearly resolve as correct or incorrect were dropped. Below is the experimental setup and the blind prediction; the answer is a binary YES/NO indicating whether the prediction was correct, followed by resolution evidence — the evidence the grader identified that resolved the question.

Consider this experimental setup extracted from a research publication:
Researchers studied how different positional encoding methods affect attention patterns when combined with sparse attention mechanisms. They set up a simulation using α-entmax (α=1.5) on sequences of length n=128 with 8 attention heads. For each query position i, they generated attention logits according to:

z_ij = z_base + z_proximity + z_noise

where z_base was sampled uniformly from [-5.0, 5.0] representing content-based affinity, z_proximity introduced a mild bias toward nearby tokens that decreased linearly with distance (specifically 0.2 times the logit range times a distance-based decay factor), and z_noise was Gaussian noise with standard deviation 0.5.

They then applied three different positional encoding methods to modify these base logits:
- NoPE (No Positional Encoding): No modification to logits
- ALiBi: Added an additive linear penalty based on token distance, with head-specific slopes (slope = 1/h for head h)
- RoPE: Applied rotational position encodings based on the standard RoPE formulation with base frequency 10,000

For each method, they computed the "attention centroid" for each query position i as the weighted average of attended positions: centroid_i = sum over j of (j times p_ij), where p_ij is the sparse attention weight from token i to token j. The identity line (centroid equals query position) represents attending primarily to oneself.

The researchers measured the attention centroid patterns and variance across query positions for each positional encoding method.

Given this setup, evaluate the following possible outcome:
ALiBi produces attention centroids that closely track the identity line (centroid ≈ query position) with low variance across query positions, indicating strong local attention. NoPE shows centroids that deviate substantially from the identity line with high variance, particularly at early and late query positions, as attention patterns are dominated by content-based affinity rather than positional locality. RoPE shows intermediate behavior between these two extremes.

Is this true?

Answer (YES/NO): NO